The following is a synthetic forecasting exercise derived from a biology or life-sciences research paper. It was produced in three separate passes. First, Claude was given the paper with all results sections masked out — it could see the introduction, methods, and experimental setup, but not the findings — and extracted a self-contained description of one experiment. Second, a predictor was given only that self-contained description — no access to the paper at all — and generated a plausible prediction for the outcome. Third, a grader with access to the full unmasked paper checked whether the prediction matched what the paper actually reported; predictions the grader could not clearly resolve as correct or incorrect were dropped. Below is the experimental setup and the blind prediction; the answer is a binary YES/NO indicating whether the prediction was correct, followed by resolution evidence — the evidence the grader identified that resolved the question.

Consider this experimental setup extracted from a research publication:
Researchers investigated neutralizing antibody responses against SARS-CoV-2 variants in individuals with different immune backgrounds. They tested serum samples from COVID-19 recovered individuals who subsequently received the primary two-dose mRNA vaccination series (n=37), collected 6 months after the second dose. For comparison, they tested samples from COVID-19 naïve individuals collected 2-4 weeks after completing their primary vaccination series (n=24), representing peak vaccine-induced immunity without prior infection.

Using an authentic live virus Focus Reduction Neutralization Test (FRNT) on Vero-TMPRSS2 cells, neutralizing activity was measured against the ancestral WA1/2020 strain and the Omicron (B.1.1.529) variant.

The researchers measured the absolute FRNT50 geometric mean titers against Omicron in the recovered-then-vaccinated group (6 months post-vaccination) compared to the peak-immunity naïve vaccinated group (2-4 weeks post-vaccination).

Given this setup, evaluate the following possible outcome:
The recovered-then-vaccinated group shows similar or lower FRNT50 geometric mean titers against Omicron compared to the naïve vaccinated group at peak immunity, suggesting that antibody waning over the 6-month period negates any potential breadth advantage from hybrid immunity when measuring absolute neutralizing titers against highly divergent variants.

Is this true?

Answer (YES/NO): NO